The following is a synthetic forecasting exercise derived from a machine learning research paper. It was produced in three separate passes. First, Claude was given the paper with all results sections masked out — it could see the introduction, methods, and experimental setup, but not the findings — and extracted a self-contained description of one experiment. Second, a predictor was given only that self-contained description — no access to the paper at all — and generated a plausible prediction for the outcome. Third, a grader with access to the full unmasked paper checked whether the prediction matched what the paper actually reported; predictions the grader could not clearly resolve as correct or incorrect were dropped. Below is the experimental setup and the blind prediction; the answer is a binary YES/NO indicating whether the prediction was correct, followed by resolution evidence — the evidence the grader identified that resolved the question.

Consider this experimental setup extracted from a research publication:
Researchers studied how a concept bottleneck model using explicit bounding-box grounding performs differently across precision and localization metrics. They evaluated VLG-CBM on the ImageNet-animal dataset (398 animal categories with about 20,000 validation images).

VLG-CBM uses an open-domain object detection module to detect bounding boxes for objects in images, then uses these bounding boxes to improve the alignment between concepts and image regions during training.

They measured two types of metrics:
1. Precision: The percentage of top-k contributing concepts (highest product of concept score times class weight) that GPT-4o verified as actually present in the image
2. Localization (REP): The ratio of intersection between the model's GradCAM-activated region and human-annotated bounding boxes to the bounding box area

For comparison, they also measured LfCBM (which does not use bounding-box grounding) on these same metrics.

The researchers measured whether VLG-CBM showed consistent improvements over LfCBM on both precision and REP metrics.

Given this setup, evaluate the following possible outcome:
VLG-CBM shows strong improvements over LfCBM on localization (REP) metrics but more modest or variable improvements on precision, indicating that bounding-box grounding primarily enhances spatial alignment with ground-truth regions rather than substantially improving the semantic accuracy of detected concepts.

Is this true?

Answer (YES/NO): NO